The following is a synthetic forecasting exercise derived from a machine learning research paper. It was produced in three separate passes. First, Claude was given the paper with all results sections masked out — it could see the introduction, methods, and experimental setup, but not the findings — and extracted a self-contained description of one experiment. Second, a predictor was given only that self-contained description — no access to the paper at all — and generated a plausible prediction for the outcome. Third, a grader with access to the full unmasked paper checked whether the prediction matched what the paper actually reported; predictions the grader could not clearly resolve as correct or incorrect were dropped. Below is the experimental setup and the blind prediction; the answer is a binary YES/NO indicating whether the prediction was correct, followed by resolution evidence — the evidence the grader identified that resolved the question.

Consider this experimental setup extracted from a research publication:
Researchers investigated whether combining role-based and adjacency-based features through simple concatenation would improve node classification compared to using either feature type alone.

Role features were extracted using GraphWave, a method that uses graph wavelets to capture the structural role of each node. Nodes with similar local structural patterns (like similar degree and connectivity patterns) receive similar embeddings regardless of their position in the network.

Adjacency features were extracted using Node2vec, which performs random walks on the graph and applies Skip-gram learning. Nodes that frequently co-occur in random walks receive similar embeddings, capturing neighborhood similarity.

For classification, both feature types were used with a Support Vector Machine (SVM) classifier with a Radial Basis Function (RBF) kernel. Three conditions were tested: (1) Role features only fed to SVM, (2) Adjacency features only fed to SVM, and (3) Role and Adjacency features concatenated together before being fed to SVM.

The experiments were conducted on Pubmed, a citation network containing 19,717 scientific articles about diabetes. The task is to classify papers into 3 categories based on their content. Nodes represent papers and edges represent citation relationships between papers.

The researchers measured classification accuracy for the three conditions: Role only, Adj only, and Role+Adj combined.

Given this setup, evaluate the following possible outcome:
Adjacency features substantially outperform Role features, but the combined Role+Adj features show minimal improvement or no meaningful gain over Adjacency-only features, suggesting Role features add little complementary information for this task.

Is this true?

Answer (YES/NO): NO